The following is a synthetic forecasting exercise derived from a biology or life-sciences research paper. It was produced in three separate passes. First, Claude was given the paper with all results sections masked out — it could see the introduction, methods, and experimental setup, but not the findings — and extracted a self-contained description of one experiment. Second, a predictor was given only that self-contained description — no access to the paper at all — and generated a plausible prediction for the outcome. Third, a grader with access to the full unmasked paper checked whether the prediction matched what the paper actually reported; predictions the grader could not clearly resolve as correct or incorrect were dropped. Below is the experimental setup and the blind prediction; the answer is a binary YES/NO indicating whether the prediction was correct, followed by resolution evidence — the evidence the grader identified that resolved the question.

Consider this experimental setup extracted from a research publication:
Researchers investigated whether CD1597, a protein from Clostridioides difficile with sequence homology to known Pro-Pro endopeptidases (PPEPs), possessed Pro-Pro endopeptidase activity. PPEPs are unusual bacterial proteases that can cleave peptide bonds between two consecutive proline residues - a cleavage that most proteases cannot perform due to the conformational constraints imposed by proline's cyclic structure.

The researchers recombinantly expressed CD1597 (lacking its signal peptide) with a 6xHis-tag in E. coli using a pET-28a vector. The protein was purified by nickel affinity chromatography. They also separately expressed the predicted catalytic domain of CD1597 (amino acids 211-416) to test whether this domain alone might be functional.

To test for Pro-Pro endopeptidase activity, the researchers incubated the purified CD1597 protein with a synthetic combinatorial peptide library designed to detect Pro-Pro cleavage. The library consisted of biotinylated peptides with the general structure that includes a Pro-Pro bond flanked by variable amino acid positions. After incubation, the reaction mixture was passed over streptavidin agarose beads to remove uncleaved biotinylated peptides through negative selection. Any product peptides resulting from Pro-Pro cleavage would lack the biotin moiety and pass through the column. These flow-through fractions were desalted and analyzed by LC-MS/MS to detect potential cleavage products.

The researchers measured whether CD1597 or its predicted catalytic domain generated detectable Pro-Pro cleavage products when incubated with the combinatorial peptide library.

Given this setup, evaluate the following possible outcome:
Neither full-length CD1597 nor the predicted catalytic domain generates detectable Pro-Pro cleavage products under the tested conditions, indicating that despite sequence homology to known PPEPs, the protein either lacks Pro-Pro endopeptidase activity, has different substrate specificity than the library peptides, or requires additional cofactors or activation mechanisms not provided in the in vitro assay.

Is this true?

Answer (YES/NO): YES